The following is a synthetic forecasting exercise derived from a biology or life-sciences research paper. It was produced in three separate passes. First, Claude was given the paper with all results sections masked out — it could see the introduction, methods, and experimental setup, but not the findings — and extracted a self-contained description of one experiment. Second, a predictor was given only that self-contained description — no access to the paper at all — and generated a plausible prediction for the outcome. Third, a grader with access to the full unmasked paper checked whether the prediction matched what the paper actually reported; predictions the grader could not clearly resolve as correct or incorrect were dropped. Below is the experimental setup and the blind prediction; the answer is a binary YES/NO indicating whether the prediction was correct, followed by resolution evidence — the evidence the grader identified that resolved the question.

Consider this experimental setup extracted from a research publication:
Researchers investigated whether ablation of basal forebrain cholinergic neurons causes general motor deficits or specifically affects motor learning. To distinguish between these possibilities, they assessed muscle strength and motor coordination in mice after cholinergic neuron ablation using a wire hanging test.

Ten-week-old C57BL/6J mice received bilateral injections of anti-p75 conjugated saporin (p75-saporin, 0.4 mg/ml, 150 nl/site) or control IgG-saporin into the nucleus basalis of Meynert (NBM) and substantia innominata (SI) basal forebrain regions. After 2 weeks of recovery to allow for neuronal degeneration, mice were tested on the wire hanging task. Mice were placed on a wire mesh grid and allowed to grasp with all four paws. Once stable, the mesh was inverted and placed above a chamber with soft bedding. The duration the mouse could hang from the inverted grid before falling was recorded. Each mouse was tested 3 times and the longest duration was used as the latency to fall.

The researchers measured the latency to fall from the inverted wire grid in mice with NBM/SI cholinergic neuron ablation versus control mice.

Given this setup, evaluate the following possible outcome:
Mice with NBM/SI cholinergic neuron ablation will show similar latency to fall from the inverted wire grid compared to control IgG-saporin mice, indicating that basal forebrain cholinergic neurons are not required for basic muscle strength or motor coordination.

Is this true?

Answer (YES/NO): YES